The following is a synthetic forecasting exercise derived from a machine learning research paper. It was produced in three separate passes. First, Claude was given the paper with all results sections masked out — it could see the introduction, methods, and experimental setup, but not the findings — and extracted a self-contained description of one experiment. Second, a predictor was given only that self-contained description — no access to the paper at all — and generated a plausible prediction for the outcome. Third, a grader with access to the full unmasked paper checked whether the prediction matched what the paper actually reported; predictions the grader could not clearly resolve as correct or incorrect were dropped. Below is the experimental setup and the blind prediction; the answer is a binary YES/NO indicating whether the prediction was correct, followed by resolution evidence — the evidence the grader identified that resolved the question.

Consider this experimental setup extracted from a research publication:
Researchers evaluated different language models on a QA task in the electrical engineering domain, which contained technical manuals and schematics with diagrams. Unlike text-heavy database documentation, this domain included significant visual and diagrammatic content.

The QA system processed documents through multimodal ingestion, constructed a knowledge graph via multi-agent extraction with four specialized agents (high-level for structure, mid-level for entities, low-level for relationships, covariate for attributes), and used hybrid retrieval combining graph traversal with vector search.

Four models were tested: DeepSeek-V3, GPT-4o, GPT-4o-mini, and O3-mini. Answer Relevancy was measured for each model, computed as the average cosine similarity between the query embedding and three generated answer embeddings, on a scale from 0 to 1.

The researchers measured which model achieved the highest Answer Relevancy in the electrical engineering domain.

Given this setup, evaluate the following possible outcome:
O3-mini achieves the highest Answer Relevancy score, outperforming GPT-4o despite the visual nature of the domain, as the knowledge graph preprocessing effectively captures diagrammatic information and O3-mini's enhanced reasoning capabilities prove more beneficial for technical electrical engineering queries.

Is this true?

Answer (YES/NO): NO